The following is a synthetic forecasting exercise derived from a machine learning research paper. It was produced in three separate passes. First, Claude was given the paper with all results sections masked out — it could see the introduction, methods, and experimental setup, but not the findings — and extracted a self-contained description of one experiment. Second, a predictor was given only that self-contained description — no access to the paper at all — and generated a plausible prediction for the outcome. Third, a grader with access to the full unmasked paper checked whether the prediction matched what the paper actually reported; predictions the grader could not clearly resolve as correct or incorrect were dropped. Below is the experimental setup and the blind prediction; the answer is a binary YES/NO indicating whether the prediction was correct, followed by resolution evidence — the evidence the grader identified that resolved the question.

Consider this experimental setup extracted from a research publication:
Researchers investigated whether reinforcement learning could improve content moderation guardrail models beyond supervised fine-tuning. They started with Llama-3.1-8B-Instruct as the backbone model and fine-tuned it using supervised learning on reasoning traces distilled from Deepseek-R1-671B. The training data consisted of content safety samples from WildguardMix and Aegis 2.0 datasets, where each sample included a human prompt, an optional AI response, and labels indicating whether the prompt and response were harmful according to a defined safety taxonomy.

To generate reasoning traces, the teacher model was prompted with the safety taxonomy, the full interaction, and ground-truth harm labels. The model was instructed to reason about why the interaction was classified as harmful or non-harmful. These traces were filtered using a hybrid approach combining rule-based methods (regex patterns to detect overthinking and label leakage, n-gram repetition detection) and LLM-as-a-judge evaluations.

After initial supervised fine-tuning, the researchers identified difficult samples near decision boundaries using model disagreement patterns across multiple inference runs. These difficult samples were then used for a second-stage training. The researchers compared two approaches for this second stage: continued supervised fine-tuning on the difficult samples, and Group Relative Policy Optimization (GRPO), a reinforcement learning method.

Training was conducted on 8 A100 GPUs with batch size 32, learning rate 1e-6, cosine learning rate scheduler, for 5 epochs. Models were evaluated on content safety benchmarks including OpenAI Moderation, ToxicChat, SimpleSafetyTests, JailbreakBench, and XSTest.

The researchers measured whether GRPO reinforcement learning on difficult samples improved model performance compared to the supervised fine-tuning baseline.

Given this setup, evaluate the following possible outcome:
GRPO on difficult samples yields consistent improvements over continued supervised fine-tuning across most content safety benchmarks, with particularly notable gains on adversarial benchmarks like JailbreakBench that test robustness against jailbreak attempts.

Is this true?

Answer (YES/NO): NO